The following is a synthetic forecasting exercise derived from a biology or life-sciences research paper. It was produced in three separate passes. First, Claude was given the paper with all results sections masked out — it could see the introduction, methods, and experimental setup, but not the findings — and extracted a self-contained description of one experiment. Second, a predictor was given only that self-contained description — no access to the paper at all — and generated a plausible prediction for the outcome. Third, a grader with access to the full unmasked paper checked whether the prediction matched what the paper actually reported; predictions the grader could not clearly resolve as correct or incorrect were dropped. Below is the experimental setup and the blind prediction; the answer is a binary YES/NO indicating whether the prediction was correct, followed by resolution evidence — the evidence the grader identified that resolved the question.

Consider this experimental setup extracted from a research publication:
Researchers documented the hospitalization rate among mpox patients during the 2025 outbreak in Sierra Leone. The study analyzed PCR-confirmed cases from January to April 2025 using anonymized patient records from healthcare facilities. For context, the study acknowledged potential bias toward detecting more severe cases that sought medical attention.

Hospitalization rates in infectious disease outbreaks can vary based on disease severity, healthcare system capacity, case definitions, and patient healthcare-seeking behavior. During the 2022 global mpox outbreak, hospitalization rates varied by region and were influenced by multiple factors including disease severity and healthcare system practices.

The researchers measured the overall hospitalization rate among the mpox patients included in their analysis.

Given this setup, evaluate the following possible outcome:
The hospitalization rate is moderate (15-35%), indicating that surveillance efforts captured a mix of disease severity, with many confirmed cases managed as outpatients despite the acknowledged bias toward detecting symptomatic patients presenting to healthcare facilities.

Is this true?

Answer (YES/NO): YES